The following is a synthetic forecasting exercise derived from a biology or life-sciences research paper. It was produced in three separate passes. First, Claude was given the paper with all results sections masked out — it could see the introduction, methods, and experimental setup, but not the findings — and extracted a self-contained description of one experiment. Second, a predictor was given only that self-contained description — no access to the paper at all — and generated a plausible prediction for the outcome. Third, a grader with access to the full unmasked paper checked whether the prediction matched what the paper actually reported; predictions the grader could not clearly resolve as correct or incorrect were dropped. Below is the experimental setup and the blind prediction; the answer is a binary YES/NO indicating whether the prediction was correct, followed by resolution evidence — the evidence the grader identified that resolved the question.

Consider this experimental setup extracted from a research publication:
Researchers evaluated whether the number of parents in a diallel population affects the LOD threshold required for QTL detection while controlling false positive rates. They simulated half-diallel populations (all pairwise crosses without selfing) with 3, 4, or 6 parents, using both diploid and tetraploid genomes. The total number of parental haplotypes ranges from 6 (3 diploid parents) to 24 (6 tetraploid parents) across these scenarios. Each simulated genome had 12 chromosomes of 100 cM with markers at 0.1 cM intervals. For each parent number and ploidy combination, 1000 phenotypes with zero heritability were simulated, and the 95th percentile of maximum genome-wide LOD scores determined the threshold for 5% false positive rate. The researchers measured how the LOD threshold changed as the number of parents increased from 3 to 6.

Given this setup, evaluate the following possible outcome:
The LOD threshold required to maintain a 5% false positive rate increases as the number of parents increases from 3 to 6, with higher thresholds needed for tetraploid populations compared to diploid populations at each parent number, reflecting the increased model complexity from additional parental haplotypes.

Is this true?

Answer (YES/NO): YES